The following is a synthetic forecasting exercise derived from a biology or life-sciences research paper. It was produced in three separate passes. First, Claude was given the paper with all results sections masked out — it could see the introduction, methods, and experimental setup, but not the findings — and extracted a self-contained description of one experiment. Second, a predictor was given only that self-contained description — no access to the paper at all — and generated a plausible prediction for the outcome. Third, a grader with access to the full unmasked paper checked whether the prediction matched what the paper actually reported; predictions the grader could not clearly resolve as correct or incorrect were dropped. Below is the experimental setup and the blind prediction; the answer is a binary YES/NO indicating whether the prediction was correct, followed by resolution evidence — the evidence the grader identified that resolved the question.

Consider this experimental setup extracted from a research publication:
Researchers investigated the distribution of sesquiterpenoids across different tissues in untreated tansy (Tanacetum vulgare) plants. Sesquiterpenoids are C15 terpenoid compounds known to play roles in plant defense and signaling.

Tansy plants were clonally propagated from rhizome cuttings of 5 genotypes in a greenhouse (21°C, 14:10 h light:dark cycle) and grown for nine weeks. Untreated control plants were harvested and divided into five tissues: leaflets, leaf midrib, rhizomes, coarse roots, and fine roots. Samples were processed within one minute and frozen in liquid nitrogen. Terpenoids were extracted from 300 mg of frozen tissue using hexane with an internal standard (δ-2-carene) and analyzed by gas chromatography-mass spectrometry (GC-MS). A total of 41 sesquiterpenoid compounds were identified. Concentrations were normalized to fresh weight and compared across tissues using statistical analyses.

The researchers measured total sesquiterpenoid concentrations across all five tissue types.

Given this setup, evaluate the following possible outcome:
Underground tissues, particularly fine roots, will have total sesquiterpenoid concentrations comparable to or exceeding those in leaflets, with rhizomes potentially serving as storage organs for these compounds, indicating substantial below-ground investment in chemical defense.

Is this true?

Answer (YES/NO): YES